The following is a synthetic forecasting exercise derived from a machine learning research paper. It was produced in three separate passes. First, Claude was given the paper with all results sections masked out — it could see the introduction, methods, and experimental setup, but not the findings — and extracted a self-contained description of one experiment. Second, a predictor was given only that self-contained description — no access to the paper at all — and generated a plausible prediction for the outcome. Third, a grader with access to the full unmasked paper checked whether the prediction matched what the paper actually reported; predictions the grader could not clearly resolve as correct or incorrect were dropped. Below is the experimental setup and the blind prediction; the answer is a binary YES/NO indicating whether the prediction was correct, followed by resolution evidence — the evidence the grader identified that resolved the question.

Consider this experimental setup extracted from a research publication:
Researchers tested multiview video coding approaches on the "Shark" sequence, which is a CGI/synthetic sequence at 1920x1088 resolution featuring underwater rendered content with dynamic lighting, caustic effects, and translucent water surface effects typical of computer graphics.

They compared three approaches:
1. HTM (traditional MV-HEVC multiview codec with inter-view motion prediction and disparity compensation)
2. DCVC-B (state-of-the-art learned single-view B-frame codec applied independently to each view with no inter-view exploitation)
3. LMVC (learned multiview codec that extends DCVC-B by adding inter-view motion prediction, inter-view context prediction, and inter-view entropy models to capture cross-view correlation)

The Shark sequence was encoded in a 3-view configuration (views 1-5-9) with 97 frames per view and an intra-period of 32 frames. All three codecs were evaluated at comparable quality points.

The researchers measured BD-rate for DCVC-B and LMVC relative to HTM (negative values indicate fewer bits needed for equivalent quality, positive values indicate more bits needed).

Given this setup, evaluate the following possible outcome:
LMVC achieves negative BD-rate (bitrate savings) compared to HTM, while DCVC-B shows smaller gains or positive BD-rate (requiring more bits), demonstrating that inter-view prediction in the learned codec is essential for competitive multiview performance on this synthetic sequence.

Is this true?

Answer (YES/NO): NO